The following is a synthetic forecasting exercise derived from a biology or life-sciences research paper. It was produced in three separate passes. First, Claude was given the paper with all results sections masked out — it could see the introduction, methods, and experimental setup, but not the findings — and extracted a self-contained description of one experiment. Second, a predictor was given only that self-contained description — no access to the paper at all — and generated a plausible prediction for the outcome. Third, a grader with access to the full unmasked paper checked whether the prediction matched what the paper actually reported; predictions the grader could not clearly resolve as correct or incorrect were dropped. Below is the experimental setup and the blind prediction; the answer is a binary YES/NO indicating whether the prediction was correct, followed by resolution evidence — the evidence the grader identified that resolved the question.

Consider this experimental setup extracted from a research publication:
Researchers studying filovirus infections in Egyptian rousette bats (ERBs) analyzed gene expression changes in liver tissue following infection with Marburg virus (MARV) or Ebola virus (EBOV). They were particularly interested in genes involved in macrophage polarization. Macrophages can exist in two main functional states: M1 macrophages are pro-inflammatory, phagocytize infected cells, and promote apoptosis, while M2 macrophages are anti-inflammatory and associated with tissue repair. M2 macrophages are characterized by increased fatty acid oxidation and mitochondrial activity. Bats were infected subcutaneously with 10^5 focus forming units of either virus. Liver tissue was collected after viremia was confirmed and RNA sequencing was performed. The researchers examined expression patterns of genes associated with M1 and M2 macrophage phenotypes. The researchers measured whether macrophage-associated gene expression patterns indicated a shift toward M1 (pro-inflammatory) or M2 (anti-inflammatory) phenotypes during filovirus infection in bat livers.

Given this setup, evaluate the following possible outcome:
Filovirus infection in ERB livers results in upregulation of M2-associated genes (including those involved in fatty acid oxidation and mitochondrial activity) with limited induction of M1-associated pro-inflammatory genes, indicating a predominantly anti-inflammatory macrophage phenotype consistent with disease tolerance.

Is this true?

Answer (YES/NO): NO